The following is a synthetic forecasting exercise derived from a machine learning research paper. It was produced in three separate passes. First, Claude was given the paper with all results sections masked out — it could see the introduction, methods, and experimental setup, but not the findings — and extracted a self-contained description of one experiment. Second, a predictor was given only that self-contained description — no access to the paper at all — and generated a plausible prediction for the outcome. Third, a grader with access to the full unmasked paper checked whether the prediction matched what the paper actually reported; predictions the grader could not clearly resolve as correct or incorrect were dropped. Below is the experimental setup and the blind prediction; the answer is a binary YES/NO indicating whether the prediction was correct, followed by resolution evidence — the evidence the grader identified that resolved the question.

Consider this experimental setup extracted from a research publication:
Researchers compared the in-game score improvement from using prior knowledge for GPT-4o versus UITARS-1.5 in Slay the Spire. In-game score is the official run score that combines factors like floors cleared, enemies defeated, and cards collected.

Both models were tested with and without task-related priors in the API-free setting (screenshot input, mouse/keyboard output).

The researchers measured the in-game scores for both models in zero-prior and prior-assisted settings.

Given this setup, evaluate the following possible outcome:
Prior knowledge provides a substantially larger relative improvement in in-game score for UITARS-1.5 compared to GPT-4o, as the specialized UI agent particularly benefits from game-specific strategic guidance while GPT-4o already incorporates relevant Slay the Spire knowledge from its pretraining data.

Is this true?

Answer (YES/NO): NO